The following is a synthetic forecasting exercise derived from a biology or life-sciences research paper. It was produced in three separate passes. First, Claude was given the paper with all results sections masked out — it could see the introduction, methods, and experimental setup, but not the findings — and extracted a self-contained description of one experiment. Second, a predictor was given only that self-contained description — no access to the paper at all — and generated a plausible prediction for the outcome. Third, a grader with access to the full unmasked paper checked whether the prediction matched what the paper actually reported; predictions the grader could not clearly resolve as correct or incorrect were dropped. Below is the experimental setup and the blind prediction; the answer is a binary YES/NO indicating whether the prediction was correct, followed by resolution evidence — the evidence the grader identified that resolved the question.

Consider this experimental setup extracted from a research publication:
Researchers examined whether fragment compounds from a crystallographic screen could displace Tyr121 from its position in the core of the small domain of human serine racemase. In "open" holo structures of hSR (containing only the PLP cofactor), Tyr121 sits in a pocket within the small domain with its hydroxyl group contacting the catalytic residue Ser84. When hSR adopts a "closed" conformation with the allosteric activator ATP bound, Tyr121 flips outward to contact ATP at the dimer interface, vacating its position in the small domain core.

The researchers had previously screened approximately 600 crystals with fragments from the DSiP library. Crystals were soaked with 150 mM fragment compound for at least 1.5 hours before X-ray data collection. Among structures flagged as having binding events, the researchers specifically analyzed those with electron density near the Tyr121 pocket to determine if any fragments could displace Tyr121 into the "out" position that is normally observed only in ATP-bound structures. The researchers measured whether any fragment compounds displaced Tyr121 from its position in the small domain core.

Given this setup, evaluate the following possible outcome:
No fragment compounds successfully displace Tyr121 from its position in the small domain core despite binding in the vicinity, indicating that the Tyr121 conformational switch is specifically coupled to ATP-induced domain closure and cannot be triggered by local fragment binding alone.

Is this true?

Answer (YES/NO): NO